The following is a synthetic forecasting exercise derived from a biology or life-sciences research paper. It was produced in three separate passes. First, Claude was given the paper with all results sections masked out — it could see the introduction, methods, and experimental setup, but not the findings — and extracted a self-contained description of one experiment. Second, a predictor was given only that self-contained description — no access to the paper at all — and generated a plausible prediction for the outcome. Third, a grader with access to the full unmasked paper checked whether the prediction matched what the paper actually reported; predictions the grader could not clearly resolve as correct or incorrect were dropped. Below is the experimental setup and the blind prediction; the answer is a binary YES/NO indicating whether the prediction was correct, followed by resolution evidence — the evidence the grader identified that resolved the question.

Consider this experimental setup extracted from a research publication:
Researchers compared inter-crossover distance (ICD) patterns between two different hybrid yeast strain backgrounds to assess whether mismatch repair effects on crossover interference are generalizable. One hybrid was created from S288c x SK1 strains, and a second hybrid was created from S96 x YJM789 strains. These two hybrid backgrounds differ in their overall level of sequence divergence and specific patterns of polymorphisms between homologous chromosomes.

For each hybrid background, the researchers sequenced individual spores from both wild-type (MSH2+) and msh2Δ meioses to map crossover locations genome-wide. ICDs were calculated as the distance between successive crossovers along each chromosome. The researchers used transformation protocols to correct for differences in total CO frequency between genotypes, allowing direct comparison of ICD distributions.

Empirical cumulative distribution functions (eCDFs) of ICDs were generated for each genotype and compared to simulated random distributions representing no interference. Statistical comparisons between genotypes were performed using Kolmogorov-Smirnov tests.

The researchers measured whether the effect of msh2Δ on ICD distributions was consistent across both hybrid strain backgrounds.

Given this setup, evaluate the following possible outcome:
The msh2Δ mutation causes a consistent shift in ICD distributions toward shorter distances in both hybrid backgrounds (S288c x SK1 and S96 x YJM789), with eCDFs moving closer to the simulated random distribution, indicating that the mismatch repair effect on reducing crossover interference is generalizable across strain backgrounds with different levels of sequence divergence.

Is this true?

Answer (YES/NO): NO